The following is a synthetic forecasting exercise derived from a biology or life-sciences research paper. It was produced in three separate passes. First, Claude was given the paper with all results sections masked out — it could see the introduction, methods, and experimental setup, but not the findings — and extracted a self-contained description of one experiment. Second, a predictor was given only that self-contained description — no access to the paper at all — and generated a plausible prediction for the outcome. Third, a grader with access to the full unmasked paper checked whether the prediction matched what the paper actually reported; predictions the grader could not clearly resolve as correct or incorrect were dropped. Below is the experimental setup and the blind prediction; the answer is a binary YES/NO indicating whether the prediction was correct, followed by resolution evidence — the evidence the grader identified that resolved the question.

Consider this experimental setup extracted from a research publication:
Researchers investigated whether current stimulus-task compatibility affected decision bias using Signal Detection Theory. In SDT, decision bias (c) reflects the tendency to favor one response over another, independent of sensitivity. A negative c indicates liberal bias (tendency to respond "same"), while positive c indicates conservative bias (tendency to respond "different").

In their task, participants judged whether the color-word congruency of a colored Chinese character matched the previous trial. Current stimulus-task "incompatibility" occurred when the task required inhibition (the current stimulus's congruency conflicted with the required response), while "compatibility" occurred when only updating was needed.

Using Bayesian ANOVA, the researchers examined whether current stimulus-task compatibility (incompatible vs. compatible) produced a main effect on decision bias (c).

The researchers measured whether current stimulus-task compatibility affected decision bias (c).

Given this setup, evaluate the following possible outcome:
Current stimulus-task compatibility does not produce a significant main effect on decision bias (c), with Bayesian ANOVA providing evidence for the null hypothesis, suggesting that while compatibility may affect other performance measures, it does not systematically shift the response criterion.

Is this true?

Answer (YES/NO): YES